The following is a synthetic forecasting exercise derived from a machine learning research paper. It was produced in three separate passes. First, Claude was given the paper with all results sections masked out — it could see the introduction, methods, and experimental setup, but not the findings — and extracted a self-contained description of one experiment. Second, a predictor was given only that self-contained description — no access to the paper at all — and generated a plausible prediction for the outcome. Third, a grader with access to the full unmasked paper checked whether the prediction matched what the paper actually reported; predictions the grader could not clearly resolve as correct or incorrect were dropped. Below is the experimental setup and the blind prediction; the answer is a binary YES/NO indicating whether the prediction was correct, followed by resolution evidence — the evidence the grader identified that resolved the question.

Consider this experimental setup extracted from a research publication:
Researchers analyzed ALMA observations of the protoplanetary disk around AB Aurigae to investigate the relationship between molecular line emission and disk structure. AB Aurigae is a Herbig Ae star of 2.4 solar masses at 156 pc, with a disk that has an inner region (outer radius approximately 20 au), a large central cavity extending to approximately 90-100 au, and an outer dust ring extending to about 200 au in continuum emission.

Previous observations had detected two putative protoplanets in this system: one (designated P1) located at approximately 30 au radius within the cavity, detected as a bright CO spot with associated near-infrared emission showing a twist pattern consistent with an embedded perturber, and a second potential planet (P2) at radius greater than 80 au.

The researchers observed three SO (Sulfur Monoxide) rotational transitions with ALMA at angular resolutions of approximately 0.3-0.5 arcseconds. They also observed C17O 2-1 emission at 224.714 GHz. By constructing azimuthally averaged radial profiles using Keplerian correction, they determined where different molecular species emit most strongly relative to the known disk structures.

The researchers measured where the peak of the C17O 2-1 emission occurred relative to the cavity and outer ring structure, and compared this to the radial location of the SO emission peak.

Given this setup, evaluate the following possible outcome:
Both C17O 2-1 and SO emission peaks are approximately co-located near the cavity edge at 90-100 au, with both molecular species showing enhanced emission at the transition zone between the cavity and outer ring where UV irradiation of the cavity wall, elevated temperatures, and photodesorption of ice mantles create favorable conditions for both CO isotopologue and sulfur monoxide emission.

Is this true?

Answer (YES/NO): NO